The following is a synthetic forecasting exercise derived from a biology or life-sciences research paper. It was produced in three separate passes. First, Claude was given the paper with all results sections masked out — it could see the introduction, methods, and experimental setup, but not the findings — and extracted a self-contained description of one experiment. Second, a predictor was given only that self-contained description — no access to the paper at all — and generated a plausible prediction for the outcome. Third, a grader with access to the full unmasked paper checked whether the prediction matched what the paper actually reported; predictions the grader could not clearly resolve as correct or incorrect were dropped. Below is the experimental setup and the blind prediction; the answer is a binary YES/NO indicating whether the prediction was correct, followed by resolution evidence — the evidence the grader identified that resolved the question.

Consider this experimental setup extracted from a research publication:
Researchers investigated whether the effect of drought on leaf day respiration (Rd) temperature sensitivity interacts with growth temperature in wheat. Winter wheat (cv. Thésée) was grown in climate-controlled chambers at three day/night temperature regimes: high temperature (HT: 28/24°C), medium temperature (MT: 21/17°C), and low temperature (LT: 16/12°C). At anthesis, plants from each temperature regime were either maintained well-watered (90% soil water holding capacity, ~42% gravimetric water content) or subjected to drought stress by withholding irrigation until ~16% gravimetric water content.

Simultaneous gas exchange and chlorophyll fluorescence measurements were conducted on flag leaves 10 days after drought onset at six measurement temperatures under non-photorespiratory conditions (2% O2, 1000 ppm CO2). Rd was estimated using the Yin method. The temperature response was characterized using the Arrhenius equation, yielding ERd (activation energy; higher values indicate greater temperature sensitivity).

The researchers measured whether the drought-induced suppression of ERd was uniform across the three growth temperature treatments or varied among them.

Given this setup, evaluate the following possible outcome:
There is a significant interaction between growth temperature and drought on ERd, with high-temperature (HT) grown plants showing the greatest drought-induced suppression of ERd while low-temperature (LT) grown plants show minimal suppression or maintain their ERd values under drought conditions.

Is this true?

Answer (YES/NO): NO